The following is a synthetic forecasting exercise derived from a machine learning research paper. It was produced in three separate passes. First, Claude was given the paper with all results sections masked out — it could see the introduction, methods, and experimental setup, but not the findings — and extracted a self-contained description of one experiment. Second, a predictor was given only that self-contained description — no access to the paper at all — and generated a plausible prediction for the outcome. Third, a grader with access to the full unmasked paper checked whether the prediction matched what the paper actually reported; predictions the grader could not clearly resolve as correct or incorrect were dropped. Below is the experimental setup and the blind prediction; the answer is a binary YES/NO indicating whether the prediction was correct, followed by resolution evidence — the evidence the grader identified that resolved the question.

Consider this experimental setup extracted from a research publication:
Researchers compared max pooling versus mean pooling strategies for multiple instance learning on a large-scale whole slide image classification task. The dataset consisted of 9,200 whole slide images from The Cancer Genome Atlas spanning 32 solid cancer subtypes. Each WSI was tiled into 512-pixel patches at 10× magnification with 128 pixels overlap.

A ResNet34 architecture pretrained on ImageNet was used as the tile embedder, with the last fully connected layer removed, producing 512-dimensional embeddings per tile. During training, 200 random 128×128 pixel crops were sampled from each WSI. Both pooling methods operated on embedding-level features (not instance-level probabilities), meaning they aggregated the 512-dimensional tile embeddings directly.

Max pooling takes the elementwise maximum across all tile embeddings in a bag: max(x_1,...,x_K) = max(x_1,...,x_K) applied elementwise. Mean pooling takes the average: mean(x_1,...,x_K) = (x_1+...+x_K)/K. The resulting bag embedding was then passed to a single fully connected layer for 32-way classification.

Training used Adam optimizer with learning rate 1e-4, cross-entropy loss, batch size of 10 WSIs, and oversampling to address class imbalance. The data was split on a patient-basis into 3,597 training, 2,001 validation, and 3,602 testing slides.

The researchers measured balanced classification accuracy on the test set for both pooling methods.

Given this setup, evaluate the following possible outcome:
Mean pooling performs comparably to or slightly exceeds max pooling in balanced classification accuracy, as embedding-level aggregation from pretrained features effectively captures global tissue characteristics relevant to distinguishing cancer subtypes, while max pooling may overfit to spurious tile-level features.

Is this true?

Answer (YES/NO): YES